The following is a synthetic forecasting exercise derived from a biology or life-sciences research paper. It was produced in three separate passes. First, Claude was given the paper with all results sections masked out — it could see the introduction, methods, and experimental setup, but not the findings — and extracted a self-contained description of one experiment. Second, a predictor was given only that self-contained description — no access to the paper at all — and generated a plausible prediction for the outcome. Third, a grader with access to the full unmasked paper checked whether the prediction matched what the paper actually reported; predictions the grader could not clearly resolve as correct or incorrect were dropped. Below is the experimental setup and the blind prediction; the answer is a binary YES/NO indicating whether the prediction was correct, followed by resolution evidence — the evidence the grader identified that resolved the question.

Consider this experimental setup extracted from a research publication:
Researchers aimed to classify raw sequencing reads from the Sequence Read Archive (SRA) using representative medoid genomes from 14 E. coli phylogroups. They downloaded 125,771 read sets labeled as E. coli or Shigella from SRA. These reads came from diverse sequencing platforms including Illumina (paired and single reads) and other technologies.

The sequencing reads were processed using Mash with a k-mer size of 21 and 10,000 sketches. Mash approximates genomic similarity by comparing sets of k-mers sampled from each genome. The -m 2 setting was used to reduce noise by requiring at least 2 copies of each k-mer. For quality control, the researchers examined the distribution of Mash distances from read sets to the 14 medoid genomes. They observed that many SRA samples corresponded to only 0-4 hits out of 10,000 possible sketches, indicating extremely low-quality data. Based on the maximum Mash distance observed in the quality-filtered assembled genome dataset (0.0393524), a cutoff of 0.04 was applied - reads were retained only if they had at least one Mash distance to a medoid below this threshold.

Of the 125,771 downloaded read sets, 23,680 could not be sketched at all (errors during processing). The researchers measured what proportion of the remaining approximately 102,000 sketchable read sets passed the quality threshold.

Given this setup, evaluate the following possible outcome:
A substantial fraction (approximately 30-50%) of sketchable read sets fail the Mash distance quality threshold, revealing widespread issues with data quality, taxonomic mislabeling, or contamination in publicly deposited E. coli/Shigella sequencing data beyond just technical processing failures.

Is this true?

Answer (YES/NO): NO